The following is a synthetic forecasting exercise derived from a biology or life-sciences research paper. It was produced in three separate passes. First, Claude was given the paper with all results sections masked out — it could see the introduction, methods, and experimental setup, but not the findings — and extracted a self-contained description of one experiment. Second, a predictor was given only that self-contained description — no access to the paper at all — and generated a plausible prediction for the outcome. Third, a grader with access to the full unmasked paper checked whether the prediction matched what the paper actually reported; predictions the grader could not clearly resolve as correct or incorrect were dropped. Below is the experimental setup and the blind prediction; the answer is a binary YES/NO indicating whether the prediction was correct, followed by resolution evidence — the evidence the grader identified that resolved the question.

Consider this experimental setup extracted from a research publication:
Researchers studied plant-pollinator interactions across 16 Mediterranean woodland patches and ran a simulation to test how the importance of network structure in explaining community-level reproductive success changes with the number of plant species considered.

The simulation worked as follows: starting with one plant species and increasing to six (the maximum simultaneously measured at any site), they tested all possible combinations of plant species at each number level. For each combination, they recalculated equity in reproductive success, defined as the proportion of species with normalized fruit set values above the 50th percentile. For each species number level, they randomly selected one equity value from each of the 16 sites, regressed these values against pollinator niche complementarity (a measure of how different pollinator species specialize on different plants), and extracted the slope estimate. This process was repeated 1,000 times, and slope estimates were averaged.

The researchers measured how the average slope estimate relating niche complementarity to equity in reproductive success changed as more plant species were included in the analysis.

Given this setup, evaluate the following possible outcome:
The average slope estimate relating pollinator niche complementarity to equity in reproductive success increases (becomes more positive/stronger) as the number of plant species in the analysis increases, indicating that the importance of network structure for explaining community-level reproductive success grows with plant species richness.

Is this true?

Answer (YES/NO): YES